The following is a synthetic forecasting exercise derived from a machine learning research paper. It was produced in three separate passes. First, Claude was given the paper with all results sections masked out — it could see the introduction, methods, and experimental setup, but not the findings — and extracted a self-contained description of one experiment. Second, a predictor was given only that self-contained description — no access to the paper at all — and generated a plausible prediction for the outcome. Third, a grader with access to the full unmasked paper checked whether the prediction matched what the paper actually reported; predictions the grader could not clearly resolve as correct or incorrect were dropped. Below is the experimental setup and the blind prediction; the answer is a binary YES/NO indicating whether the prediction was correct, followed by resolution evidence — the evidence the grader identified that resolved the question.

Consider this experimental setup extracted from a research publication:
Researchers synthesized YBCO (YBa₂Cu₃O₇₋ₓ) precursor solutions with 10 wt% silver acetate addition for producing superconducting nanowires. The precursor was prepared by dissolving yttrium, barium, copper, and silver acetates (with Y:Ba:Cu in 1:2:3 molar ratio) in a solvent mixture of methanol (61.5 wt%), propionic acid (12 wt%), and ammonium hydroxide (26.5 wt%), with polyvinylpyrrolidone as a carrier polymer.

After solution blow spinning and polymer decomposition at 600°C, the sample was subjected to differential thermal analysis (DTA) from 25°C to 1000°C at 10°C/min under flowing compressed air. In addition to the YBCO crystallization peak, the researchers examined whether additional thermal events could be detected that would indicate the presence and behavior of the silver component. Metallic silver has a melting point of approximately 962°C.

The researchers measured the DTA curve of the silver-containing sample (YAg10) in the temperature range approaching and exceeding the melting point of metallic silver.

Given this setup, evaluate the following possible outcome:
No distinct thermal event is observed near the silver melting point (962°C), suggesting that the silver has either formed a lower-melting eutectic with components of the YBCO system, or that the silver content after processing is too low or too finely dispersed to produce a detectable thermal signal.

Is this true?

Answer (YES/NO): NO